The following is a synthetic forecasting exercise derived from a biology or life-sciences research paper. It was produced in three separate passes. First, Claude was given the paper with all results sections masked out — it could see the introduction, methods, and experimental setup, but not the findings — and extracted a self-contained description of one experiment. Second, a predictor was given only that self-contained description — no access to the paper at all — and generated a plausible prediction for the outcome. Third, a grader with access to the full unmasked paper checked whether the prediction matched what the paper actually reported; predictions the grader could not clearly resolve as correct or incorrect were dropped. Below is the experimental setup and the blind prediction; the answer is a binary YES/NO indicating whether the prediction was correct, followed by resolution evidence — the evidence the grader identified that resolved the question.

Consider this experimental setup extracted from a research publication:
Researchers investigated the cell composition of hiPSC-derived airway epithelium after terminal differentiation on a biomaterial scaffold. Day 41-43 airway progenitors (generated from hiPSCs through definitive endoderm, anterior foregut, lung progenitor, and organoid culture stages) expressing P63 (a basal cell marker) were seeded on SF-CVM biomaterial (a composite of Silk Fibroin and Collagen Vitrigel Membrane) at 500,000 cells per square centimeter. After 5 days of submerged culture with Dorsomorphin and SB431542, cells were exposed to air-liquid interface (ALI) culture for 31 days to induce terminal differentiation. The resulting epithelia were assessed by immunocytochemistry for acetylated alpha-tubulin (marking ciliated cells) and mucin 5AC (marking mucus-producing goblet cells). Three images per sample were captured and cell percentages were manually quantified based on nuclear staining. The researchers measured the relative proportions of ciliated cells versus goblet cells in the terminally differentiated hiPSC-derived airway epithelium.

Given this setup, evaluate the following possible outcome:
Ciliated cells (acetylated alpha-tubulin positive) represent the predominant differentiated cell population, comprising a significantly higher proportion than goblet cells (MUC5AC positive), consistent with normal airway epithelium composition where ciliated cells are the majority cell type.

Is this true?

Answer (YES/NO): YES